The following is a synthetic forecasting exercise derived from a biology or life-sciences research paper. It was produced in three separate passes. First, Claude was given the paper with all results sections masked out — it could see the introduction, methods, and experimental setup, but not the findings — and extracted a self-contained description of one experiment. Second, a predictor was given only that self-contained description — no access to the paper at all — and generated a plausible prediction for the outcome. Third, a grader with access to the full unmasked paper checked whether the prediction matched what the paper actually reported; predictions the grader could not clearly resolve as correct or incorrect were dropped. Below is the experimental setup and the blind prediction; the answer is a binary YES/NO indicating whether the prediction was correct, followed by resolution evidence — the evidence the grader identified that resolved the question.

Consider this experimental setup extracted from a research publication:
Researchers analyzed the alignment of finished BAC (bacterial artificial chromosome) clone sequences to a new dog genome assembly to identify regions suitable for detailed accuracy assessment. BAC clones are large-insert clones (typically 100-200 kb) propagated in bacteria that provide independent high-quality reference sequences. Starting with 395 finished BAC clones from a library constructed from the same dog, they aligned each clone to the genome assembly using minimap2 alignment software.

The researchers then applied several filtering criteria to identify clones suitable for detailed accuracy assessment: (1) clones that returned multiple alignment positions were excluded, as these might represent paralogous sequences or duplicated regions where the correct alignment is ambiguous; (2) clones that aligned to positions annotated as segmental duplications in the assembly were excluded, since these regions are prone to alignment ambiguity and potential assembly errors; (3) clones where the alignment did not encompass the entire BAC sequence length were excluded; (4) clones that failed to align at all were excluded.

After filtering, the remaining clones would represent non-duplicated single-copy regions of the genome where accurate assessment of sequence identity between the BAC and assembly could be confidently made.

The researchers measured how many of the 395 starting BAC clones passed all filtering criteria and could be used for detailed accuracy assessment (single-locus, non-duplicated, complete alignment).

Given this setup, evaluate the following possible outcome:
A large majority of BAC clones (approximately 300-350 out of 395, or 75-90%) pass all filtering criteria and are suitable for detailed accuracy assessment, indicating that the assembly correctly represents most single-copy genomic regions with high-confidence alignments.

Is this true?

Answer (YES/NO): NO